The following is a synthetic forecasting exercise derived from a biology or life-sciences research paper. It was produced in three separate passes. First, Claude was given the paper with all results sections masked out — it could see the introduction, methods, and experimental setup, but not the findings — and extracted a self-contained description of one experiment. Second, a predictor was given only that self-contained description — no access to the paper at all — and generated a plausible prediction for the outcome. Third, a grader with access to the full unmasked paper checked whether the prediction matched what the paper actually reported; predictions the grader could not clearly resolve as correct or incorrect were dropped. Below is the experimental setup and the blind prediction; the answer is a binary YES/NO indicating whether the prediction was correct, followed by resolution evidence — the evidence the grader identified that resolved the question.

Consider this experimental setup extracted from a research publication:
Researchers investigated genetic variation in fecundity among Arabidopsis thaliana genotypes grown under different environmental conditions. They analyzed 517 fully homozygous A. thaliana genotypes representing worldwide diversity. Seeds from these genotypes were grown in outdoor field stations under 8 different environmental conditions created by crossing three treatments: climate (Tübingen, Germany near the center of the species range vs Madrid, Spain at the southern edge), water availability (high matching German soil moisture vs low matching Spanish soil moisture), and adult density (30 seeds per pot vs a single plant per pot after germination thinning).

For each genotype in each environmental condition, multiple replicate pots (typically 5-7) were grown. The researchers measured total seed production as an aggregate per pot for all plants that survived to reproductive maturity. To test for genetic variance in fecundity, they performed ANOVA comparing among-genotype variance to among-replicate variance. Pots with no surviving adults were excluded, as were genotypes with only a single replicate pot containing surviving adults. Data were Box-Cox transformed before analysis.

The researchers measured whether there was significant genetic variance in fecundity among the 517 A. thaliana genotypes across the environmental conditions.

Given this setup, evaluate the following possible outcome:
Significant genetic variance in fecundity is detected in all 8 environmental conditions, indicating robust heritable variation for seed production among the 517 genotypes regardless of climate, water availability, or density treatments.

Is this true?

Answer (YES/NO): NO